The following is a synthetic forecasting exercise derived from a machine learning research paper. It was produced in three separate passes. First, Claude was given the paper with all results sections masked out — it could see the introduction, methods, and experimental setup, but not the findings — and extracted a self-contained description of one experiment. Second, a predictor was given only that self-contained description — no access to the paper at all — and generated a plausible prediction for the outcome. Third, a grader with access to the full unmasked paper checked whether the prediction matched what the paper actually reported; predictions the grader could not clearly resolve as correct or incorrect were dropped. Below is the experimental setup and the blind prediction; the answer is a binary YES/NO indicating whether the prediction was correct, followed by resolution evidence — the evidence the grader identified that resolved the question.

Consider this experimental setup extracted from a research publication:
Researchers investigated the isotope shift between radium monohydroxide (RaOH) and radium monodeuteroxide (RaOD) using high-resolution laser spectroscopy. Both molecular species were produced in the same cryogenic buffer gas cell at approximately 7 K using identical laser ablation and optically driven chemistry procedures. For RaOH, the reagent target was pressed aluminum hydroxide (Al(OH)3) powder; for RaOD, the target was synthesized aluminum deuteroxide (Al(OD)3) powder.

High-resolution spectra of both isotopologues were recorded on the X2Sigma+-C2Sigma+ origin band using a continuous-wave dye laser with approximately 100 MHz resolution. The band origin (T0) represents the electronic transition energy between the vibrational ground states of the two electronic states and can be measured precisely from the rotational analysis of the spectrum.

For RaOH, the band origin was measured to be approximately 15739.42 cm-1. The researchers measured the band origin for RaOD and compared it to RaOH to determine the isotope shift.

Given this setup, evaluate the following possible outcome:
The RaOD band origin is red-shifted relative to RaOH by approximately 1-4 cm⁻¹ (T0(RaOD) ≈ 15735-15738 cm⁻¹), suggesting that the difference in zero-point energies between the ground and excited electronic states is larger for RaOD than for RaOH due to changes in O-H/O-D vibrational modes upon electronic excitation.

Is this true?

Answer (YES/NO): NO